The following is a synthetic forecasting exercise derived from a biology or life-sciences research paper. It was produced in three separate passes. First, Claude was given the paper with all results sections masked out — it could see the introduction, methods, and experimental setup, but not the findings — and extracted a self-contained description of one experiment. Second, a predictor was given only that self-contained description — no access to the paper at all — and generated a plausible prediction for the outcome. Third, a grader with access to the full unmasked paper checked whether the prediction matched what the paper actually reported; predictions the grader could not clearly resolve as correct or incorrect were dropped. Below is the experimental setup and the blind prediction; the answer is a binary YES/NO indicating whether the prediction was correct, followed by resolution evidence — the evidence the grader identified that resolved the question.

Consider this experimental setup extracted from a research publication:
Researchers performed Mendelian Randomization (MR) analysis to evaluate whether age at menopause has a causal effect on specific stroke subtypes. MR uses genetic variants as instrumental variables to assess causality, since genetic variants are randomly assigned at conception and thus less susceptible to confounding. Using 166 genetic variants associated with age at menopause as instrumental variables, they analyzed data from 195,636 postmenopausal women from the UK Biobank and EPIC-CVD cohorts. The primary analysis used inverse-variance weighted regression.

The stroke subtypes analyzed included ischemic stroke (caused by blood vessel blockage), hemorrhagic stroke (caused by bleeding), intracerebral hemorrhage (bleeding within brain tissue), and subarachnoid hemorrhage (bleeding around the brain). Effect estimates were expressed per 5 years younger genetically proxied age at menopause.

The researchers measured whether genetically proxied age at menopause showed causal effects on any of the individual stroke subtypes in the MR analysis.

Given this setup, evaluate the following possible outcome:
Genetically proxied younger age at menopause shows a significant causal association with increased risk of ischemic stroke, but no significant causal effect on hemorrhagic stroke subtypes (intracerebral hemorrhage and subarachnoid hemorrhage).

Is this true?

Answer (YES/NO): NO